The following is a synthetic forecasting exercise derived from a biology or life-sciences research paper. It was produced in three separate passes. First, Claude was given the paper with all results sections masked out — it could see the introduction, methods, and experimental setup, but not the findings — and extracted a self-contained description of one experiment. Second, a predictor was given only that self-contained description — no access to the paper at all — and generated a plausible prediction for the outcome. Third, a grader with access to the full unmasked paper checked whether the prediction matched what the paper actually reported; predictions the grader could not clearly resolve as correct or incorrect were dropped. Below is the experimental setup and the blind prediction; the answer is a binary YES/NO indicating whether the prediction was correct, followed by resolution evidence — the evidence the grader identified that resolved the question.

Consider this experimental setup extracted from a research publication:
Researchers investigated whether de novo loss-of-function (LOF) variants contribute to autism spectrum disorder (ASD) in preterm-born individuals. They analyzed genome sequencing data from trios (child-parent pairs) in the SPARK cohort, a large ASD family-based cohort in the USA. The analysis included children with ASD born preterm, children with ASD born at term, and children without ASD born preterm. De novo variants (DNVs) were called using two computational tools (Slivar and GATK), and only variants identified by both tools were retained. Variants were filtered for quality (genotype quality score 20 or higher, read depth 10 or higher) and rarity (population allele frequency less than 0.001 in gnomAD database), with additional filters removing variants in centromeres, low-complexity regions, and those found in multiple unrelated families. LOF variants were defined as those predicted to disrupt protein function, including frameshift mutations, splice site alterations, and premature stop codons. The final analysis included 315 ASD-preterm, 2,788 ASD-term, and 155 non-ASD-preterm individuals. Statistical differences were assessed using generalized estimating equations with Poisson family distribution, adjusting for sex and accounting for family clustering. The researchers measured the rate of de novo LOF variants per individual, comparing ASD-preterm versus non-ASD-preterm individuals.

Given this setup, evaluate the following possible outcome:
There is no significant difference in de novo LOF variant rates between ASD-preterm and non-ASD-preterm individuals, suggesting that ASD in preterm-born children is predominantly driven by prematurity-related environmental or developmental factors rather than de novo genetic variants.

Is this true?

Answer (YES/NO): YES